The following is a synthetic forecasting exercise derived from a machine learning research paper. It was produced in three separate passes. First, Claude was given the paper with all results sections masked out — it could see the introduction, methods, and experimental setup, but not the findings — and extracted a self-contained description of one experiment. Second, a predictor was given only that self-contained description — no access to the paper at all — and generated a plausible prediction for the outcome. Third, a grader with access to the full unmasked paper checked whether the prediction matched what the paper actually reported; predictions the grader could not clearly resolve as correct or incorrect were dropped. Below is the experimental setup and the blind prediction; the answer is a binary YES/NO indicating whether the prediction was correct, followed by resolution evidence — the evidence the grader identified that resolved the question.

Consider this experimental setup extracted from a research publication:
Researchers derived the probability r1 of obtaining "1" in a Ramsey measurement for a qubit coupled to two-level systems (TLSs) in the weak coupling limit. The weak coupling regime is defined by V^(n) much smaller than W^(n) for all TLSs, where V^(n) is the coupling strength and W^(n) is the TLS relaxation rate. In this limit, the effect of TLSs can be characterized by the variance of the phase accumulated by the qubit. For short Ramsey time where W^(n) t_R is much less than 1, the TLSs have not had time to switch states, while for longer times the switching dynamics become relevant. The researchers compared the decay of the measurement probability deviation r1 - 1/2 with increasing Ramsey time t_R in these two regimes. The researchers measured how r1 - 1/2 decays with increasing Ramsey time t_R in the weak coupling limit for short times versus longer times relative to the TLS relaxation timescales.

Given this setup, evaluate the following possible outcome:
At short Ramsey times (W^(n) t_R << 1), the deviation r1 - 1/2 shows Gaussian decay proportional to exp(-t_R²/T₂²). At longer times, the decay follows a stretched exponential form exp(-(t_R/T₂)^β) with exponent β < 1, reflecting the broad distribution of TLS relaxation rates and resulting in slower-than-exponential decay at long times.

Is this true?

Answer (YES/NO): NO